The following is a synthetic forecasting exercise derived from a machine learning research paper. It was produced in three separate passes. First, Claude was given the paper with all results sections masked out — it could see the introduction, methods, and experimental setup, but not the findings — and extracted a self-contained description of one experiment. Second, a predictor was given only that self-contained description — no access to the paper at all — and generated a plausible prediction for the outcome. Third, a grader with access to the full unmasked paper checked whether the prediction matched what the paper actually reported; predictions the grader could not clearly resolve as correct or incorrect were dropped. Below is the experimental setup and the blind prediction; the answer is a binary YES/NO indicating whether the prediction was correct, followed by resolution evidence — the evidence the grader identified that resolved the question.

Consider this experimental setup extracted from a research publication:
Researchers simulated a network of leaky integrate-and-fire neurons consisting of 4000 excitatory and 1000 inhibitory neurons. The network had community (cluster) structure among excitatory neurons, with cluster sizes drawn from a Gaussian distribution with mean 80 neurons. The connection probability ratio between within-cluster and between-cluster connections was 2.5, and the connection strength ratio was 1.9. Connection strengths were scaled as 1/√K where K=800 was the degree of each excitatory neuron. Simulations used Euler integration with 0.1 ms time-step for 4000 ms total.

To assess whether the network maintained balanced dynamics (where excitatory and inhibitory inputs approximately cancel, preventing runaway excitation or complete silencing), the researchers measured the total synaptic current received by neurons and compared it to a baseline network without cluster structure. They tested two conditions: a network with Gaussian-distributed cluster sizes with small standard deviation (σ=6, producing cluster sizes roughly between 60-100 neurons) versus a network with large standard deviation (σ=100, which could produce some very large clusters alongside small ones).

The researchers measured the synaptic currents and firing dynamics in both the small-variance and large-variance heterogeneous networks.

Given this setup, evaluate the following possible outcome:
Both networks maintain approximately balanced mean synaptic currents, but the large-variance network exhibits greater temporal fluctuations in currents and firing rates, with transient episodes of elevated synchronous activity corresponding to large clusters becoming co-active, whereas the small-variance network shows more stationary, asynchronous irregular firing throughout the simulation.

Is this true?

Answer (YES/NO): NO